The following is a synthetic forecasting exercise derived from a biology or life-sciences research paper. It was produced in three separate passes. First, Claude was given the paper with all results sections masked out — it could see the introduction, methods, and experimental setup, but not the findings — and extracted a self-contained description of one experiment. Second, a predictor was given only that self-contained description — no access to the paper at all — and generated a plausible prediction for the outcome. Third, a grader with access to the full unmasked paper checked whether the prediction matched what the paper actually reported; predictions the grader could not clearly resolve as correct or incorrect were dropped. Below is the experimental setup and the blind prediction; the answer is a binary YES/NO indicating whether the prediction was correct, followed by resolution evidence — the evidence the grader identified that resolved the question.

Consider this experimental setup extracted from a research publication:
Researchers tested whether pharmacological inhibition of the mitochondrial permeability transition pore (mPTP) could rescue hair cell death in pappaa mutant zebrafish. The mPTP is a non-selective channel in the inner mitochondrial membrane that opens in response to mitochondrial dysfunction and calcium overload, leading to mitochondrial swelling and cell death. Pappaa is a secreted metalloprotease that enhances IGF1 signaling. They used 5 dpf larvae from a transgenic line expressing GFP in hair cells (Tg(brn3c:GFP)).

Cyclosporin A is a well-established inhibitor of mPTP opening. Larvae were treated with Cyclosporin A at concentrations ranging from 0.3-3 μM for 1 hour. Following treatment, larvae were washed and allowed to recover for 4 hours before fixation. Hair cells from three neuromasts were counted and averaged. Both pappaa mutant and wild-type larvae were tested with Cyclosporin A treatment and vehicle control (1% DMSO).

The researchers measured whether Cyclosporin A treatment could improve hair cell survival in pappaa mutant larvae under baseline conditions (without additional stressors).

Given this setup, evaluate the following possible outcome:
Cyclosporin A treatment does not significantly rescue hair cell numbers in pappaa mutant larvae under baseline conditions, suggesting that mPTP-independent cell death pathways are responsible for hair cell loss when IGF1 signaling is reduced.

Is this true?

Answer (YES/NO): NO